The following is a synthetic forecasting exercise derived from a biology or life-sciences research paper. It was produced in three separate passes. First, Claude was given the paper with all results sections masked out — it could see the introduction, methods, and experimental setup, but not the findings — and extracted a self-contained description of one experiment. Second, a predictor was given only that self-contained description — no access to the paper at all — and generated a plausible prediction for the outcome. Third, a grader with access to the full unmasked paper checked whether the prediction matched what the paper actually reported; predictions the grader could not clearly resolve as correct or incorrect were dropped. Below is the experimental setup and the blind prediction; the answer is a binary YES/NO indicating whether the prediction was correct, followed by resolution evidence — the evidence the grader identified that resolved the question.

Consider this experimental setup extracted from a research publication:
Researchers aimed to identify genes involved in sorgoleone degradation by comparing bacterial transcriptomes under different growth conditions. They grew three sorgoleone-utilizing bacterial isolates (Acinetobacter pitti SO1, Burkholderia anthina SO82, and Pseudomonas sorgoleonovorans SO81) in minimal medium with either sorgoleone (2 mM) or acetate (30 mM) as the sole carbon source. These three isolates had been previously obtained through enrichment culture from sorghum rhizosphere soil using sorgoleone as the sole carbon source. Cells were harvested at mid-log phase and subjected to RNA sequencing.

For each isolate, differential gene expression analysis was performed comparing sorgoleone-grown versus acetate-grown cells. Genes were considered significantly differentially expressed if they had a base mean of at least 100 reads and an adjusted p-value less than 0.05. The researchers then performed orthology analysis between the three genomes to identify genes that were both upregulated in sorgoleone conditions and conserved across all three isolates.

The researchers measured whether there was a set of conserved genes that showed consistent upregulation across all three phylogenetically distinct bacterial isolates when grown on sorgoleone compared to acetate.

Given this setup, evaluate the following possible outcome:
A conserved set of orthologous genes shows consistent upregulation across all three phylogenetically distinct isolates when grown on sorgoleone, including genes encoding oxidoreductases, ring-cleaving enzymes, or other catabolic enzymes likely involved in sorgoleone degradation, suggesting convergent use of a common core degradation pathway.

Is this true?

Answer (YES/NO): YES